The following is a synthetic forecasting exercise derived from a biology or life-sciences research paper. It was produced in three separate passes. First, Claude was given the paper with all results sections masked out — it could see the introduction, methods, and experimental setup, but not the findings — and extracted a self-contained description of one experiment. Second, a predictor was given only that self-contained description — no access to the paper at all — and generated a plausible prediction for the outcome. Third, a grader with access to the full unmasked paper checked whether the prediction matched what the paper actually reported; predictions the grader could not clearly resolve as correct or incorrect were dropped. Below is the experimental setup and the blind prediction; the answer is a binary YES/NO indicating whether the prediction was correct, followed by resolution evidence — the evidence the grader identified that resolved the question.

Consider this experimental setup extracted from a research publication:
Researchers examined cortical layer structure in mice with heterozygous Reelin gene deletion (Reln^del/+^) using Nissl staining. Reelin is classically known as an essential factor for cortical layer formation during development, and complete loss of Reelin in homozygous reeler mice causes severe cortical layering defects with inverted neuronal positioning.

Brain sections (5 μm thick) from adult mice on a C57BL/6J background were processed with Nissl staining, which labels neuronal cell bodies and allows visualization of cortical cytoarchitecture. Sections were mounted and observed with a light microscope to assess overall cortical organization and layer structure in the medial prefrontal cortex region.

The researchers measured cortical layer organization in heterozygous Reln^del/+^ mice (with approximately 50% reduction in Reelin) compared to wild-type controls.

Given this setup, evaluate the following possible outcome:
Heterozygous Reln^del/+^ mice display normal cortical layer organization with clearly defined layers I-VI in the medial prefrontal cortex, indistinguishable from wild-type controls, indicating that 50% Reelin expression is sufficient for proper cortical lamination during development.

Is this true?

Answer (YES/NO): NO